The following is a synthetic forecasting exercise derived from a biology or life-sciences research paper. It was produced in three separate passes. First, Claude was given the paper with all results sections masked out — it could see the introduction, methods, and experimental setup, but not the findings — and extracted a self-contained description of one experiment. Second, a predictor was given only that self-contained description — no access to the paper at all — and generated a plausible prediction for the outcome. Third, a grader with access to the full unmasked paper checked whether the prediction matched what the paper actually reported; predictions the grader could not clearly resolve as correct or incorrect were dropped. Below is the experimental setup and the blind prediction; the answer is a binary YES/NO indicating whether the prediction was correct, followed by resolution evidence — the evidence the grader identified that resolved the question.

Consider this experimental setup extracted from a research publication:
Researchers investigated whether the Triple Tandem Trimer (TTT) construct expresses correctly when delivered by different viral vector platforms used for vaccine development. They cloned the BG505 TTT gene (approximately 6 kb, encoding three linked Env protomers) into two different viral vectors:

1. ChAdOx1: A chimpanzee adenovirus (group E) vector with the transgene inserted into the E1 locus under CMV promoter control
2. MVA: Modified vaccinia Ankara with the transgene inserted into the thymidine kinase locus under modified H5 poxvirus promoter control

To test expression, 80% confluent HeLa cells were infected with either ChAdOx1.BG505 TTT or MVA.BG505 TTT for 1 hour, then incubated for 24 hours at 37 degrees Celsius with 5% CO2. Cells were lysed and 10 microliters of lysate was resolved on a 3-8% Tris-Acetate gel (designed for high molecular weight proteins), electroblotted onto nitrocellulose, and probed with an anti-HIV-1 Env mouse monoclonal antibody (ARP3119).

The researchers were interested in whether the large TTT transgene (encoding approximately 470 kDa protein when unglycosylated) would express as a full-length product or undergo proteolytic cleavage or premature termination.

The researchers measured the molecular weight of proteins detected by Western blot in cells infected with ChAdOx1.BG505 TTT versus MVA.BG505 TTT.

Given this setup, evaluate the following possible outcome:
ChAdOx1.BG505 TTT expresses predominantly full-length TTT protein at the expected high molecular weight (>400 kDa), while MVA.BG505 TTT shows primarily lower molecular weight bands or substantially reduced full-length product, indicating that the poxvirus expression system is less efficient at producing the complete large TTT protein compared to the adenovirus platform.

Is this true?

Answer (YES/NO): NO